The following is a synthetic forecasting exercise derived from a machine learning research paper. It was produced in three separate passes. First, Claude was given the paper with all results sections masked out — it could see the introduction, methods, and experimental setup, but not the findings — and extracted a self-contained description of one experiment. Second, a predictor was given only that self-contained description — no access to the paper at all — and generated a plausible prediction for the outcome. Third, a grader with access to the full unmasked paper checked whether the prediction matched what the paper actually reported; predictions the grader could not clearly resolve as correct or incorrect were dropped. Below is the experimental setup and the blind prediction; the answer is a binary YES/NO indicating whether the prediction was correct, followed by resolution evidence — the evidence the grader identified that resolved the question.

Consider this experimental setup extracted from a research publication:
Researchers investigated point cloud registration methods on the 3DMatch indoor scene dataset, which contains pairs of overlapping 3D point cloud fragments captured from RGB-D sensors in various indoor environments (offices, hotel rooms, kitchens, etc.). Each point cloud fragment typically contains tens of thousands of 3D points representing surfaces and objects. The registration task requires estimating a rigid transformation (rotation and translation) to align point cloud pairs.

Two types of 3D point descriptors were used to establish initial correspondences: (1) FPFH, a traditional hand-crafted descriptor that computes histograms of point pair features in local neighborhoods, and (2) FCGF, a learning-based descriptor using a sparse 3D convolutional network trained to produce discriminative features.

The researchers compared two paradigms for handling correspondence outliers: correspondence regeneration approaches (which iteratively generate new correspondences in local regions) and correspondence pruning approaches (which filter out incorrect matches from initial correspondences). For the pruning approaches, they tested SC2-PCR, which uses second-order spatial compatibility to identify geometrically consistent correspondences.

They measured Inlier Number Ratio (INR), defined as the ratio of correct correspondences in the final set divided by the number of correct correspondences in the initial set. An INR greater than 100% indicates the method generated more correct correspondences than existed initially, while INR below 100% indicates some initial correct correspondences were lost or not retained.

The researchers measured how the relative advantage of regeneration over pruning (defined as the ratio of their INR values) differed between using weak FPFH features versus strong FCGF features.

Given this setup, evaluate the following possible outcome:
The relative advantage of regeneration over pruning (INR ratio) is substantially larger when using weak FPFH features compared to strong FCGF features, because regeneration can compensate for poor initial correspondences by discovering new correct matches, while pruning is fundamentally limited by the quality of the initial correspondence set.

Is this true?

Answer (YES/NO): YES